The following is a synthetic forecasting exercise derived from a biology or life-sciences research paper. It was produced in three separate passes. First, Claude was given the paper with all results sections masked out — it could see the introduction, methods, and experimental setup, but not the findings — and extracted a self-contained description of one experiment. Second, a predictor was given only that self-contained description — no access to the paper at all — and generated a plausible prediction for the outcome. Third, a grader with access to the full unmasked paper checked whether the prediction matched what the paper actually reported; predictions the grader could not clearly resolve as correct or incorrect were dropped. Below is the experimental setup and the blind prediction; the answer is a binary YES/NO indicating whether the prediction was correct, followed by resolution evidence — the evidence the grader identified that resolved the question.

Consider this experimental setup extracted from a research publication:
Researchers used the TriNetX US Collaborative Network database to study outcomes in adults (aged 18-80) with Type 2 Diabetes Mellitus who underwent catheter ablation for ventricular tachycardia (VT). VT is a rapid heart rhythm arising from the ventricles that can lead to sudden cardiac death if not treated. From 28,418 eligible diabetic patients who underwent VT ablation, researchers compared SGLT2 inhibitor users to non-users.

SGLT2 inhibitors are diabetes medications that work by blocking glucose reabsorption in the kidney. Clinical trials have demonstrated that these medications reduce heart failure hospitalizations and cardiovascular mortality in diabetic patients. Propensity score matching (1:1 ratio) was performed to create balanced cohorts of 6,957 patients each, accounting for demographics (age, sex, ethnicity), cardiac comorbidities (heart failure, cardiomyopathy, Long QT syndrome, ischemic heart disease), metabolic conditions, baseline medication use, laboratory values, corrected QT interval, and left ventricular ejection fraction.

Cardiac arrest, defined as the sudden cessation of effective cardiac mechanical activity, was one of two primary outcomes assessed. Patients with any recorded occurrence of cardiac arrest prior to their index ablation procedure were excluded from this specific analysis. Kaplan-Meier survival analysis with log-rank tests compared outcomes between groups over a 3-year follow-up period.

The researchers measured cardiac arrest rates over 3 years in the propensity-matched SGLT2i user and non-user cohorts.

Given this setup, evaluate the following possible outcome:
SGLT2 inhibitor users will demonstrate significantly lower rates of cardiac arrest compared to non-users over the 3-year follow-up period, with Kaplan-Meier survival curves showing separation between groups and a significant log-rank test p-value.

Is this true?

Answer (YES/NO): YES